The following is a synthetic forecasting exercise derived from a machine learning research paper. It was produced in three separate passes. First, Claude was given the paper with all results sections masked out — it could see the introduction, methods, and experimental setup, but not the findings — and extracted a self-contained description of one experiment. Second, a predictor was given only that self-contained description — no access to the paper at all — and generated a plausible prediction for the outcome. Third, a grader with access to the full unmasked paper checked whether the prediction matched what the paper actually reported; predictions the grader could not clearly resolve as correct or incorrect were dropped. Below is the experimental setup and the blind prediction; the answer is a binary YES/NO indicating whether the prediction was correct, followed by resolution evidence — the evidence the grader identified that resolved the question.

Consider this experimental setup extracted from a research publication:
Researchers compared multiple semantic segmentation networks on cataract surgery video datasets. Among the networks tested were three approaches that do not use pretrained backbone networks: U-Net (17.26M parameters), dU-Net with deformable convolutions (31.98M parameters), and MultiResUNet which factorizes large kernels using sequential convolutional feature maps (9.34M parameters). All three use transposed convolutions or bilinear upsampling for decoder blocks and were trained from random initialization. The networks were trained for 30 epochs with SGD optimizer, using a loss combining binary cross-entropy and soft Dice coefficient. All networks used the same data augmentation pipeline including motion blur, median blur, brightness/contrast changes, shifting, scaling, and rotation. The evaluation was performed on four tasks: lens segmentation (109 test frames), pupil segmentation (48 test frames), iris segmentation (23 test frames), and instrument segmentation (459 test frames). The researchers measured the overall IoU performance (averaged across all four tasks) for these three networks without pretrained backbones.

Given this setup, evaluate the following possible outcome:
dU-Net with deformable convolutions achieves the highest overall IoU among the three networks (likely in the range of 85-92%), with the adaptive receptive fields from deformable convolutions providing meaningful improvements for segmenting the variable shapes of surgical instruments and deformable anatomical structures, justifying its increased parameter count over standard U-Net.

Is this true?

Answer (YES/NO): NO